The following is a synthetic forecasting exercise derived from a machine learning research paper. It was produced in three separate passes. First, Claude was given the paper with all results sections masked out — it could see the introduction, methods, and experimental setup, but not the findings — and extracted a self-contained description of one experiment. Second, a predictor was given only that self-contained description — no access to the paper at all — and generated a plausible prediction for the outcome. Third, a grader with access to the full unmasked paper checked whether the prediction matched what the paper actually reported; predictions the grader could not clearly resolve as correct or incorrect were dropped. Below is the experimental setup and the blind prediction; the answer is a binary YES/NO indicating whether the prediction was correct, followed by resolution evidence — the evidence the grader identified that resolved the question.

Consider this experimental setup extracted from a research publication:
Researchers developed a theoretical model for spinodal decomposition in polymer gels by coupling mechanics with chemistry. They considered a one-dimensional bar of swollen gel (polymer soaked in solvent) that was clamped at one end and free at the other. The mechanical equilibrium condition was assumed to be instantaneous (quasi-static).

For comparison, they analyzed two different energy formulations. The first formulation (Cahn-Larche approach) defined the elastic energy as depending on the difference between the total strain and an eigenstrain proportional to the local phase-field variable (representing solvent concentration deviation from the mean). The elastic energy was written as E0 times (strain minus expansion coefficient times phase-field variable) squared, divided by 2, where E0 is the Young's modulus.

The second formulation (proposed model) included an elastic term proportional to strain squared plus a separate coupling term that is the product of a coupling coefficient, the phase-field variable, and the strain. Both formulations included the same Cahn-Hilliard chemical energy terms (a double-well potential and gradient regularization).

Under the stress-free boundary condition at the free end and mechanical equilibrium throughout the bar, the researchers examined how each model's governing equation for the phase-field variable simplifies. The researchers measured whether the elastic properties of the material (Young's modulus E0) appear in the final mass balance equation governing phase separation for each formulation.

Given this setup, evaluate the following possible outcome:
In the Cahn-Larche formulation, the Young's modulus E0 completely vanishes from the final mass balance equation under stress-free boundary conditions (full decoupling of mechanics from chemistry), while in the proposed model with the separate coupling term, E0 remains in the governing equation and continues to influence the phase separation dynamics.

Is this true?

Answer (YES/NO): YES